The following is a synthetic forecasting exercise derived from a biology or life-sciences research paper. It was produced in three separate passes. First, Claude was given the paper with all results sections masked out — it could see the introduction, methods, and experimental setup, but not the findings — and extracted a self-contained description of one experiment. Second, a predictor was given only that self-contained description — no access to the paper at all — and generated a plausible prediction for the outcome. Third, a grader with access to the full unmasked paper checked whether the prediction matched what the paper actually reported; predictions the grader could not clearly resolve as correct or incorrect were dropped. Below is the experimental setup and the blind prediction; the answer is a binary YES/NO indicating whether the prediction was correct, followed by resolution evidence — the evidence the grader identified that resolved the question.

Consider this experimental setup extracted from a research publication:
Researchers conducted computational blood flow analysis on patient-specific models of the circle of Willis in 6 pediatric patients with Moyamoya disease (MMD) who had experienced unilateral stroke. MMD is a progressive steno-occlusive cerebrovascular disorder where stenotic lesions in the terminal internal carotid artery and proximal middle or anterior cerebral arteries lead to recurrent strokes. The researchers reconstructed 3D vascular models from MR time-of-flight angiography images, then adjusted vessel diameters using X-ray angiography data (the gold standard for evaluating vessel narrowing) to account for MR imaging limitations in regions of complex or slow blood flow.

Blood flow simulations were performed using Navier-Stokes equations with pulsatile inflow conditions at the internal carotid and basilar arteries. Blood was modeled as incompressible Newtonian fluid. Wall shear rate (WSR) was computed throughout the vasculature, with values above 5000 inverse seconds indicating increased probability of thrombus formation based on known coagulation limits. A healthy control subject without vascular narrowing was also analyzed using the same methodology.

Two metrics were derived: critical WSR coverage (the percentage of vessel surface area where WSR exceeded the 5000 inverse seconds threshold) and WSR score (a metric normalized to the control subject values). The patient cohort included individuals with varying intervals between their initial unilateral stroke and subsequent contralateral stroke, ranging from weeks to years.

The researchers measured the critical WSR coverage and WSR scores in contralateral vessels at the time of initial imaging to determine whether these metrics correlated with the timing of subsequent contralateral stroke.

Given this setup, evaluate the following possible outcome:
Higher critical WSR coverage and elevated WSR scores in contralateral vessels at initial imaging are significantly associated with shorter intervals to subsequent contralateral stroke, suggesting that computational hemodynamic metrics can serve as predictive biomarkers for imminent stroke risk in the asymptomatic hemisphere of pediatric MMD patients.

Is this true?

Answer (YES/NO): YES